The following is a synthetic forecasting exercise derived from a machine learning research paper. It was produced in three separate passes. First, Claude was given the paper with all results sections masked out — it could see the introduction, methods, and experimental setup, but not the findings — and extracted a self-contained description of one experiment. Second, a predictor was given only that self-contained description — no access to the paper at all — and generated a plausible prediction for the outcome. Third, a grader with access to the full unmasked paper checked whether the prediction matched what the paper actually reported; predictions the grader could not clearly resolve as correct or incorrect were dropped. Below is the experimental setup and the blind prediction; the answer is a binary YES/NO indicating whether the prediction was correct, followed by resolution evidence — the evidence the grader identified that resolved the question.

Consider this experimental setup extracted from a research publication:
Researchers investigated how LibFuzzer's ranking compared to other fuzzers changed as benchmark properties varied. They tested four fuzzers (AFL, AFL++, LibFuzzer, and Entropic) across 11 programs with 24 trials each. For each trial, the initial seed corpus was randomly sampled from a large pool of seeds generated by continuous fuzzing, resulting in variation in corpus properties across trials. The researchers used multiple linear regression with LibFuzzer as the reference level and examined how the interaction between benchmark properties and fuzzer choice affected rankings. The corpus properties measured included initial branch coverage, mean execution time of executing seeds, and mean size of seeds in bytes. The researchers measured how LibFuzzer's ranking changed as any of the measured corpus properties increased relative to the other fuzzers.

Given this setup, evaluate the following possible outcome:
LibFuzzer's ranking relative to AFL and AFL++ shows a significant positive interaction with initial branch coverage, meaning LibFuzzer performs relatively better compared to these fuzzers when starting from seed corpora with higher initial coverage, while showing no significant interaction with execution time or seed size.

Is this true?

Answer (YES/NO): NO